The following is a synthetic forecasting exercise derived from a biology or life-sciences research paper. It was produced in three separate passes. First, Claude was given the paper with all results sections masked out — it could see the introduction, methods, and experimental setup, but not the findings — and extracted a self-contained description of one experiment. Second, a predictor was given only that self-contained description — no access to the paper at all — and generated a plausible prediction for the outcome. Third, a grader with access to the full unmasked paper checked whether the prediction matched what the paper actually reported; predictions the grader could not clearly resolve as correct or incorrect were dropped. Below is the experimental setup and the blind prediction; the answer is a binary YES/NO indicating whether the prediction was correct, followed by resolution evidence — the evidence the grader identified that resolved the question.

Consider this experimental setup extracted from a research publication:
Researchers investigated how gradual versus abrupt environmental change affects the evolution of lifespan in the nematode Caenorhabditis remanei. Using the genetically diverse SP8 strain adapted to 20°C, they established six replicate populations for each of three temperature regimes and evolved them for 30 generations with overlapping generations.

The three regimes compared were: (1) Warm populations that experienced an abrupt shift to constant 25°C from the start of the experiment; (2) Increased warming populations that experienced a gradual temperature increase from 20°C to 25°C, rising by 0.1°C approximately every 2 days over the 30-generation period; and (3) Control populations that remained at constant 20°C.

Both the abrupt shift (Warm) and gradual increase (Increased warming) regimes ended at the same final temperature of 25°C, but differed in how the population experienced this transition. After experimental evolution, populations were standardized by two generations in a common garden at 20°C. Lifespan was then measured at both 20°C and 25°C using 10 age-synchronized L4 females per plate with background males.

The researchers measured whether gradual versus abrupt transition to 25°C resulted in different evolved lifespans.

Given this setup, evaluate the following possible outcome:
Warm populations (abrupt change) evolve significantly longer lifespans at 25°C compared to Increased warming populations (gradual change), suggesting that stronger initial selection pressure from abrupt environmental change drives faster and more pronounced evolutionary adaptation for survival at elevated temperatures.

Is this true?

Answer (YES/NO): NO